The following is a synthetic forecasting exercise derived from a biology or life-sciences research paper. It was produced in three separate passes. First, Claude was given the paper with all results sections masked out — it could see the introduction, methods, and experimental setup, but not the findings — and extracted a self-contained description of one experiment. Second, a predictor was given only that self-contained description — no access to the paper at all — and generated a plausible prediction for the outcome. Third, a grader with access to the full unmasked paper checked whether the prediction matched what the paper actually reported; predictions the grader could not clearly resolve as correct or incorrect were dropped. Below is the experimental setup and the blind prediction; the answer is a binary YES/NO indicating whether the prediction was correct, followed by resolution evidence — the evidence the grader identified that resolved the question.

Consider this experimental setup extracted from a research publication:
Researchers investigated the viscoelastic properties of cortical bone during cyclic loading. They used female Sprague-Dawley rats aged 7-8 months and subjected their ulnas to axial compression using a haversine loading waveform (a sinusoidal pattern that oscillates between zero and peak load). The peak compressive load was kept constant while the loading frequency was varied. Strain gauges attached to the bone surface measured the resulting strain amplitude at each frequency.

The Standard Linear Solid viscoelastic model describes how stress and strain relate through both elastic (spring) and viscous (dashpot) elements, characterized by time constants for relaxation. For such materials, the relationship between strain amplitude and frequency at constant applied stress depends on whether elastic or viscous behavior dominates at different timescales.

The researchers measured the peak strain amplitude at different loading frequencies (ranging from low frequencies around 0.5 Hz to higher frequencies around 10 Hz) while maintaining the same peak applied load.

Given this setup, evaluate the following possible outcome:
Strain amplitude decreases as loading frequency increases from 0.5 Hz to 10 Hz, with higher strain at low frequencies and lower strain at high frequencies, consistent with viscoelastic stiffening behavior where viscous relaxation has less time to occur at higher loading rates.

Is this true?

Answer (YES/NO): YES